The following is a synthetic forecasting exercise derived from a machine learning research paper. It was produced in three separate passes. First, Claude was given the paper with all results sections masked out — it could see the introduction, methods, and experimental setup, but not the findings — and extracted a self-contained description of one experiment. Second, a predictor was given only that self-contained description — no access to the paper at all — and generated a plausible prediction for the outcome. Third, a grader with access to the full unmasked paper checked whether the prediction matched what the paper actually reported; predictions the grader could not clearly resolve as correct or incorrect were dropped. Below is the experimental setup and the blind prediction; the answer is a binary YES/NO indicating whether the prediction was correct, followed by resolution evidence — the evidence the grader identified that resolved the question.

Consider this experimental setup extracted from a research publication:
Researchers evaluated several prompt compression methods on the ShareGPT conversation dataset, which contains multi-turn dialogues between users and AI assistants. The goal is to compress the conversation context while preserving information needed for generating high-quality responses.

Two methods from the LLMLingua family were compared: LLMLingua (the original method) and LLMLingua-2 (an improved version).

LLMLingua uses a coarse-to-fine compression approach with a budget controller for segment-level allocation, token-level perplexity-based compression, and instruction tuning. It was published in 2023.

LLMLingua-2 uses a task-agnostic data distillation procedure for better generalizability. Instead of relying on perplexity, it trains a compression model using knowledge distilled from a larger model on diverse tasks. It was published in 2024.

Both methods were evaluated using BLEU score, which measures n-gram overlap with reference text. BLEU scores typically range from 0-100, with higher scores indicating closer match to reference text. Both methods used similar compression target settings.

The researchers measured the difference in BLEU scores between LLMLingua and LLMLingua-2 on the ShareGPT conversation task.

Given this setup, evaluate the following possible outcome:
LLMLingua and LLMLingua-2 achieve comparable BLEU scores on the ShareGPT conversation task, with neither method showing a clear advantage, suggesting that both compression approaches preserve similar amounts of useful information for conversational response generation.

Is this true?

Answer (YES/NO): NO